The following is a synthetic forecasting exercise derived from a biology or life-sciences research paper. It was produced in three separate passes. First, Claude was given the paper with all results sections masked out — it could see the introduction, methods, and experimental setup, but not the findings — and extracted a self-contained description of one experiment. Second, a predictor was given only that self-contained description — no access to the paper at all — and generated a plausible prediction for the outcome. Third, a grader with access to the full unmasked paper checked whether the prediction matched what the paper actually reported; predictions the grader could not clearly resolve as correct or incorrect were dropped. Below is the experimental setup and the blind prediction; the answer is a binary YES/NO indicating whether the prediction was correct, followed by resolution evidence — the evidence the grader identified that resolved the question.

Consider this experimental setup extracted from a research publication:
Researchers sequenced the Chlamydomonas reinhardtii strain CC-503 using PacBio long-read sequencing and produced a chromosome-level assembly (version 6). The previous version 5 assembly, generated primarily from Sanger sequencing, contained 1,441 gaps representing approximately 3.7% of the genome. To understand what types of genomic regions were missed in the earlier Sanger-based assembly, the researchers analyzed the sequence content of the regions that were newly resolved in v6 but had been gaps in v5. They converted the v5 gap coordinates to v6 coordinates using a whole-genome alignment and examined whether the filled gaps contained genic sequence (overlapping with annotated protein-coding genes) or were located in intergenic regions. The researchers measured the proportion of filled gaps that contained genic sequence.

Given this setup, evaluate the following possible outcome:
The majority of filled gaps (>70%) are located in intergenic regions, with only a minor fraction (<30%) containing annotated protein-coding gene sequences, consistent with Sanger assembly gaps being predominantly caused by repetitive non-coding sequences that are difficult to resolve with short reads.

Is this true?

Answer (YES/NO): NO